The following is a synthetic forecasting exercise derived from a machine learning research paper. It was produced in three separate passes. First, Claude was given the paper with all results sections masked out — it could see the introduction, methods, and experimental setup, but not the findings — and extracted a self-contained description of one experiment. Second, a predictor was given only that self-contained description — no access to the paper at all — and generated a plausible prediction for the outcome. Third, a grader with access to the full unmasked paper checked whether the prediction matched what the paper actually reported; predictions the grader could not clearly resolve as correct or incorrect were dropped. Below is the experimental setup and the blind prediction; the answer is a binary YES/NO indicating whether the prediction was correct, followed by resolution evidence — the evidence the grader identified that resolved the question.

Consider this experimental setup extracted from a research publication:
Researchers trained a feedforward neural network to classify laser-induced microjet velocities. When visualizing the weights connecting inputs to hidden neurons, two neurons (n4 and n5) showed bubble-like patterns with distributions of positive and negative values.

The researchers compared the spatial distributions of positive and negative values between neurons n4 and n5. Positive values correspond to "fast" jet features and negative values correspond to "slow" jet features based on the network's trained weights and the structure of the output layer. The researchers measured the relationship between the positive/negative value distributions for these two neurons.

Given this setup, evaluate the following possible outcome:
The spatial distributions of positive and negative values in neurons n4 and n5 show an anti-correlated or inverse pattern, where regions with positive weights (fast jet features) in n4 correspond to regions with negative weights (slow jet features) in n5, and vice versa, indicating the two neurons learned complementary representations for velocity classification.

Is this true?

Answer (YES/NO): YES